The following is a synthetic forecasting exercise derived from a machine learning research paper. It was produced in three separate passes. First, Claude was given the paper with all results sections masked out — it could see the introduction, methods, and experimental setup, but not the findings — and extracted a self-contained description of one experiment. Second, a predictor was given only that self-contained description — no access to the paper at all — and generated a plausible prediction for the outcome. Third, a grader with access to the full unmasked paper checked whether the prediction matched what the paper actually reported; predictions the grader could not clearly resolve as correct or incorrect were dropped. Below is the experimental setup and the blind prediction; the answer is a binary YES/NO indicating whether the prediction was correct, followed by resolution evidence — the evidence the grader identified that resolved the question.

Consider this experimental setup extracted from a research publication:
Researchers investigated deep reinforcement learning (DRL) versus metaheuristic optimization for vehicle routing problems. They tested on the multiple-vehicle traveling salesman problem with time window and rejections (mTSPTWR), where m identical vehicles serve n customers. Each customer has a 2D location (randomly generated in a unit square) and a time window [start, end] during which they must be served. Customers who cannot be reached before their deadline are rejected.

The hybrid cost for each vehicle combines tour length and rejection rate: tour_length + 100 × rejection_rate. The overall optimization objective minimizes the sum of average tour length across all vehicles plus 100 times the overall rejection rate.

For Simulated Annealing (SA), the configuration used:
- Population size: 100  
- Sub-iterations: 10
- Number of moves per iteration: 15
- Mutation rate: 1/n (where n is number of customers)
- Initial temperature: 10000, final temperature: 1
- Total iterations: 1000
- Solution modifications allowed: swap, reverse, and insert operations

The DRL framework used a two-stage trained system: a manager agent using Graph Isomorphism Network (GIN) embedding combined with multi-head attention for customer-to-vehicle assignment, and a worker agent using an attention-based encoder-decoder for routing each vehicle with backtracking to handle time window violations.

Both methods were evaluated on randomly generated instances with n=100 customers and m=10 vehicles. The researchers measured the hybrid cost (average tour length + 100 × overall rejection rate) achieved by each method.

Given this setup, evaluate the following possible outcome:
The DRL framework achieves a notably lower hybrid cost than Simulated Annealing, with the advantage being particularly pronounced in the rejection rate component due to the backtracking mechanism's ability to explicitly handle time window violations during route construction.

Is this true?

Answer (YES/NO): NO